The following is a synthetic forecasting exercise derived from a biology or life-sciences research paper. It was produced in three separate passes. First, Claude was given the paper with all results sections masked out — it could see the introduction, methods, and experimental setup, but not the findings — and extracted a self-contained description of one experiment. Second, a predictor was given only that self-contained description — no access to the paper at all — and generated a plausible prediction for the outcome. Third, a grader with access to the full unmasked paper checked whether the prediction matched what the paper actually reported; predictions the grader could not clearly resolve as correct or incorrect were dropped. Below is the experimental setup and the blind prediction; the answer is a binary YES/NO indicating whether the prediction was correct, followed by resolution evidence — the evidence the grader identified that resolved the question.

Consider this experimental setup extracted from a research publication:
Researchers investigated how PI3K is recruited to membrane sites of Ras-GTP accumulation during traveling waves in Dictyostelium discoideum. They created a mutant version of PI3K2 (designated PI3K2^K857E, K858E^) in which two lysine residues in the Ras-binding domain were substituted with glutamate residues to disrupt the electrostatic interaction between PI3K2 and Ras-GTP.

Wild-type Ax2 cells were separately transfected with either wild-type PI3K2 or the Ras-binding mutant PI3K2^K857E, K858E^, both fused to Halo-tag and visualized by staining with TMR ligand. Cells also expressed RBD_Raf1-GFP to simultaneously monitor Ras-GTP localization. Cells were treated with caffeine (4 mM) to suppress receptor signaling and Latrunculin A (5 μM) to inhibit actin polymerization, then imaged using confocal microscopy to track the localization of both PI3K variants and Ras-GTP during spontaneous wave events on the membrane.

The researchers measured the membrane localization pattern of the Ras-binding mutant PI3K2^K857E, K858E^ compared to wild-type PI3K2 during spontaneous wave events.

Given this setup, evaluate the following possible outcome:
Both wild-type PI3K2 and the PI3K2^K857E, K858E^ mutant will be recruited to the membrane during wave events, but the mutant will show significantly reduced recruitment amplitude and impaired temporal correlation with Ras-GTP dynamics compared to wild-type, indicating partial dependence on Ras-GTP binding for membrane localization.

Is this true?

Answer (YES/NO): NO